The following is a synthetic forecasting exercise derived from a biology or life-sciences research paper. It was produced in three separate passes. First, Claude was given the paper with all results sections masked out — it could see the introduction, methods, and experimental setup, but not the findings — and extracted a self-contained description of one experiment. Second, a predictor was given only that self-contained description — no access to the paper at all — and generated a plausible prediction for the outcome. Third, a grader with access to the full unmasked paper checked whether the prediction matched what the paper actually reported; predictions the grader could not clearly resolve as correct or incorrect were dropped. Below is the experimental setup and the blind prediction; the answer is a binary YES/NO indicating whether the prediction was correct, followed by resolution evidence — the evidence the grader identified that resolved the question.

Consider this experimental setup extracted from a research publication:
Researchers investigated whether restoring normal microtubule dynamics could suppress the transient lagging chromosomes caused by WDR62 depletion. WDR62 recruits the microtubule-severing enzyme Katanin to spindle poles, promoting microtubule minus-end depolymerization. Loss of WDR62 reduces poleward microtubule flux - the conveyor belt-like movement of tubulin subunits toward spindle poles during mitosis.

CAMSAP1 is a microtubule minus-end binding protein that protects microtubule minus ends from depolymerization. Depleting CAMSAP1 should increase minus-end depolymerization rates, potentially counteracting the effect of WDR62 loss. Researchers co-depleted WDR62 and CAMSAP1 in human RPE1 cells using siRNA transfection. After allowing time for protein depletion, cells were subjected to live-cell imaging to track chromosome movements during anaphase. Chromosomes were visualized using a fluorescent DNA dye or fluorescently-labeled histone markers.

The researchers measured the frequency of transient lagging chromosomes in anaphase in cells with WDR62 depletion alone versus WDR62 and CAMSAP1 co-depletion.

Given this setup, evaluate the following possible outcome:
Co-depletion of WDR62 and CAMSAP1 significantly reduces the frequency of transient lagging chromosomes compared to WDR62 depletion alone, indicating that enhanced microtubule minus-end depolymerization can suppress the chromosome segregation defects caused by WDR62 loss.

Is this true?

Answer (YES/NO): YES